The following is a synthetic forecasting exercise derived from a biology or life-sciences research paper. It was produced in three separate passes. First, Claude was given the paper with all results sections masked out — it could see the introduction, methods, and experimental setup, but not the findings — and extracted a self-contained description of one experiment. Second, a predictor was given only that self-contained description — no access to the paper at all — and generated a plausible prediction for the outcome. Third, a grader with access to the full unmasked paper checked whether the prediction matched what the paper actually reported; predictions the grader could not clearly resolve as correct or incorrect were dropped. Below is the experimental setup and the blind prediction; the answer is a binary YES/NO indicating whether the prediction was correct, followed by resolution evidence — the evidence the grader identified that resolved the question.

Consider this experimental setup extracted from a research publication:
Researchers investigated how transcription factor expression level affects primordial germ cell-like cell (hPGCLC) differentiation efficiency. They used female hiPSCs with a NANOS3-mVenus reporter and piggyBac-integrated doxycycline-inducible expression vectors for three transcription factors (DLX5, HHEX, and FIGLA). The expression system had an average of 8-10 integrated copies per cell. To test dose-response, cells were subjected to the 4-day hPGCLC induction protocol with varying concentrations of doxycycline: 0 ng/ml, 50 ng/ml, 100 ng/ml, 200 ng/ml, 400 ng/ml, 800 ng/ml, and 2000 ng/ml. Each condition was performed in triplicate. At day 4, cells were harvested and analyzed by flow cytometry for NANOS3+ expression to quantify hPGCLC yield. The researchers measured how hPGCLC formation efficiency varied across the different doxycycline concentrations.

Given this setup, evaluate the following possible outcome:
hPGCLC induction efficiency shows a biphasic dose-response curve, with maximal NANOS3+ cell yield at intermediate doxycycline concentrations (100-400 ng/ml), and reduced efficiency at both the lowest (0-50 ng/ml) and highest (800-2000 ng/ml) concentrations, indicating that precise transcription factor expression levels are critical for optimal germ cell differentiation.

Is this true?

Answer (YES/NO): NO